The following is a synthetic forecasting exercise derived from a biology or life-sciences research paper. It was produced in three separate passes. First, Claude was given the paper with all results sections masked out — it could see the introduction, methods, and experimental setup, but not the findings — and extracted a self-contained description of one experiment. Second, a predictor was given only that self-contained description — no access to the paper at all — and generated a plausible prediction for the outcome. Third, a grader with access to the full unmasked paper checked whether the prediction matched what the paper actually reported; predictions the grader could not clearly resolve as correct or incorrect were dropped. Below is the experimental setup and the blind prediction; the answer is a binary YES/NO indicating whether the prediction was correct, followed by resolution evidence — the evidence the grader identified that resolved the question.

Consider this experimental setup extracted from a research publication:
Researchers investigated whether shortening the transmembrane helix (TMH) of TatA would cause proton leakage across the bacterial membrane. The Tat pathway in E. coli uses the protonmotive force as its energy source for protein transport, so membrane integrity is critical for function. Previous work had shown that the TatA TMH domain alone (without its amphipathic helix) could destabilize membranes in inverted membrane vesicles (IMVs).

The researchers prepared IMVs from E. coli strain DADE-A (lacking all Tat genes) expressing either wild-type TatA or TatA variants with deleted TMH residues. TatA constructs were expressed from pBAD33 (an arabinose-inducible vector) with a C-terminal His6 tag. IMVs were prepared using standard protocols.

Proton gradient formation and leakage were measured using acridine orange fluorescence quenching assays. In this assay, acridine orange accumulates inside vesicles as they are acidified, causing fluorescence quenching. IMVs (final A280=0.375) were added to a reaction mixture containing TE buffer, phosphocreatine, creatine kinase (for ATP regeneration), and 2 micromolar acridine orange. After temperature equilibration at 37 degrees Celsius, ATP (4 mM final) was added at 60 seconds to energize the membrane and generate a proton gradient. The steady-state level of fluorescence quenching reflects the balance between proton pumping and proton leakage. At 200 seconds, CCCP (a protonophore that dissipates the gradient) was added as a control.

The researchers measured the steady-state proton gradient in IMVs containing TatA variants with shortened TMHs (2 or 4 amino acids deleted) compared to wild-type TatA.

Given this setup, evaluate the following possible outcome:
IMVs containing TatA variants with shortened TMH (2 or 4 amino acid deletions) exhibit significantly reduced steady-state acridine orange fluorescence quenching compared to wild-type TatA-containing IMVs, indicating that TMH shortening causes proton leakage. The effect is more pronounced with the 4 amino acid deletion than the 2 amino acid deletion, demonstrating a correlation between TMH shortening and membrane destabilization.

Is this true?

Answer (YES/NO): YES